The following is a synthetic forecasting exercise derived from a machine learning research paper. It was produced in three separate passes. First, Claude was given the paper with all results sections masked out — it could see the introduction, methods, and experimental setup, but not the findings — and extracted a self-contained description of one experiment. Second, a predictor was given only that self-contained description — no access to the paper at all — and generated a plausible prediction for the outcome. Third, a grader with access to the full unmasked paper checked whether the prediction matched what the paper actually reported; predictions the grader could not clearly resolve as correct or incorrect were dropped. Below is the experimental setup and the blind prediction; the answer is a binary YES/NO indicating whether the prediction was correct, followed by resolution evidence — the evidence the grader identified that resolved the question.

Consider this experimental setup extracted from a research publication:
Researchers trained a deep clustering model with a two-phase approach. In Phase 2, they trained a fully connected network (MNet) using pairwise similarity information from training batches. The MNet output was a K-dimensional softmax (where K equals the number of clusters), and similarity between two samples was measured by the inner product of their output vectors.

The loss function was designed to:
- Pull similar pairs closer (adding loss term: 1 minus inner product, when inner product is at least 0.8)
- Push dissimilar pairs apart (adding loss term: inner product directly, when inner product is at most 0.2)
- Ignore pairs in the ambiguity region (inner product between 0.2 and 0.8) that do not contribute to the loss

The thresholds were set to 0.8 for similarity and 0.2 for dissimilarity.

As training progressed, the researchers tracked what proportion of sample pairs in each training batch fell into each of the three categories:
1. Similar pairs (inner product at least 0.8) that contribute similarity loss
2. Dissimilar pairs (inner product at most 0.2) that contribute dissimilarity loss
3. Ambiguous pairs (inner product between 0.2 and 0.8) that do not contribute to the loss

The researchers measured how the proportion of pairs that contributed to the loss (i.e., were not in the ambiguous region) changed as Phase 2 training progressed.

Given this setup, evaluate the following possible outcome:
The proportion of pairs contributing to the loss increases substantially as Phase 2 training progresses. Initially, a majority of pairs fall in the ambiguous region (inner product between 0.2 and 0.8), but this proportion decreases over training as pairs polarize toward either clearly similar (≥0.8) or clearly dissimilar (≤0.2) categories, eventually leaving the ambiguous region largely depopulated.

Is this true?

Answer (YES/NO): YES